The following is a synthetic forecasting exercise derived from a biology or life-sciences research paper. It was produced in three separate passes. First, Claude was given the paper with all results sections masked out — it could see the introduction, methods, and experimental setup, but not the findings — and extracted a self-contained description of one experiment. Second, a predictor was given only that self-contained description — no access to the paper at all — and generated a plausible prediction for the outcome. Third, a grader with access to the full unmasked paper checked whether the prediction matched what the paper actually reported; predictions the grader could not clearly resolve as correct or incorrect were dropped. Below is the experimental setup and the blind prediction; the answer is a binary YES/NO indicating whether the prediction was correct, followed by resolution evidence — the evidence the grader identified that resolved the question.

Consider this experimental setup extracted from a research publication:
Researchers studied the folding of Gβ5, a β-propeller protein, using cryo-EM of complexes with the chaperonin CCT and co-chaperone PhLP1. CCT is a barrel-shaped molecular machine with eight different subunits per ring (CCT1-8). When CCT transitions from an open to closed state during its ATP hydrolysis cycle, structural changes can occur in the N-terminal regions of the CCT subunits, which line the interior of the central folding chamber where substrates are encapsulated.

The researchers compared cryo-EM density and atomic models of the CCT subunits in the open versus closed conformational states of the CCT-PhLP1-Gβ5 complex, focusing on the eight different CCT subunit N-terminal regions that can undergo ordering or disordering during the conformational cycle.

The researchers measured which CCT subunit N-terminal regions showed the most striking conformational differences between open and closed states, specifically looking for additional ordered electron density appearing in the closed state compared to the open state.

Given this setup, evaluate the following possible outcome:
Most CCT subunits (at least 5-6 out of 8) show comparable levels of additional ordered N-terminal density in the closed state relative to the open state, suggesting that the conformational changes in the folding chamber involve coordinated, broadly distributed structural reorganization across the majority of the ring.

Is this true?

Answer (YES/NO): NO